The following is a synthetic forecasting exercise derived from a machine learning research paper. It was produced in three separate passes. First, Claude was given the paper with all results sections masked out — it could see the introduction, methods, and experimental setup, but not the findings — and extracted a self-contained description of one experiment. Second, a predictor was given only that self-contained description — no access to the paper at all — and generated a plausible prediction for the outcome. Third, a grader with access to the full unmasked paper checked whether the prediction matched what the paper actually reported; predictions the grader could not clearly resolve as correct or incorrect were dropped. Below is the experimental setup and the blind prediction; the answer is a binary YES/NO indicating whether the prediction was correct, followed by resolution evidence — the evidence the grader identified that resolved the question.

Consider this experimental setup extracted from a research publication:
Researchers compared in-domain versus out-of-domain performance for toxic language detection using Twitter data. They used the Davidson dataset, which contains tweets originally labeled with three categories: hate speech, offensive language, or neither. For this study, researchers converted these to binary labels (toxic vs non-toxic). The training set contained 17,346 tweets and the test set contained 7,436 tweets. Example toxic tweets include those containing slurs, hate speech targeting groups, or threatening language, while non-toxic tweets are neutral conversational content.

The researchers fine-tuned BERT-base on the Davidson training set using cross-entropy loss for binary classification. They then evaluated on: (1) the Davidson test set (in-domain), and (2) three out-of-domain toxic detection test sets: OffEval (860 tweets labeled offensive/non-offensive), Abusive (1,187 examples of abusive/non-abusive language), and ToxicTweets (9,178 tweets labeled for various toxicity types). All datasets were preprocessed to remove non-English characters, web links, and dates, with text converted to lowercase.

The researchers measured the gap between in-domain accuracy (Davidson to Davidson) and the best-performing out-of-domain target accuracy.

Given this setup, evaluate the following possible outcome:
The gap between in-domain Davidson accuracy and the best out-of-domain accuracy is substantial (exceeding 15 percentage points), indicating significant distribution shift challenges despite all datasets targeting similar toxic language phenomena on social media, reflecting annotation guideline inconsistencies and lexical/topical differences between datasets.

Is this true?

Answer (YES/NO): YES